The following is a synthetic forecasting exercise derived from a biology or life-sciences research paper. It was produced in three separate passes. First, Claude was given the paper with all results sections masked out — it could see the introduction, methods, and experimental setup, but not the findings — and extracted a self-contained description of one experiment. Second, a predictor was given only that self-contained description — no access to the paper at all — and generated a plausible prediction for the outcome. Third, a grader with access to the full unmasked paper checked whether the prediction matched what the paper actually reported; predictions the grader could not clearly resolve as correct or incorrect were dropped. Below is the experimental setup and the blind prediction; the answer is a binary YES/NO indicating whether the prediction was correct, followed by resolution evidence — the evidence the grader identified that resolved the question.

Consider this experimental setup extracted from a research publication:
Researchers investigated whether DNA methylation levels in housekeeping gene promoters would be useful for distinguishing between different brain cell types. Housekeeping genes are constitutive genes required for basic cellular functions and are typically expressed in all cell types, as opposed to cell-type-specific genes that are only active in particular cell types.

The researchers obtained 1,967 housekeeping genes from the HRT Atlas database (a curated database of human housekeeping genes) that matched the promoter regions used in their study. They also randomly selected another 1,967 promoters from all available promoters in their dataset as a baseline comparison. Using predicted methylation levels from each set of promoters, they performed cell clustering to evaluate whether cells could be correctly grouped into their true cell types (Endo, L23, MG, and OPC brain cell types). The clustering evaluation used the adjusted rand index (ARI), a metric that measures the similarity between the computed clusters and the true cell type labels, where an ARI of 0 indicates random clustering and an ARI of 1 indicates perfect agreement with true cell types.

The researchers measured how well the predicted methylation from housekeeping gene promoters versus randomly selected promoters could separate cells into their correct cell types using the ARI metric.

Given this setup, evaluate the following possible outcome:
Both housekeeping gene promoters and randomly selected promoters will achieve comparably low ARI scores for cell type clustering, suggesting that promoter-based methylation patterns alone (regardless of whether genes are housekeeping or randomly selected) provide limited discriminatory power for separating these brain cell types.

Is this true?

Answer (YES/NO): NO